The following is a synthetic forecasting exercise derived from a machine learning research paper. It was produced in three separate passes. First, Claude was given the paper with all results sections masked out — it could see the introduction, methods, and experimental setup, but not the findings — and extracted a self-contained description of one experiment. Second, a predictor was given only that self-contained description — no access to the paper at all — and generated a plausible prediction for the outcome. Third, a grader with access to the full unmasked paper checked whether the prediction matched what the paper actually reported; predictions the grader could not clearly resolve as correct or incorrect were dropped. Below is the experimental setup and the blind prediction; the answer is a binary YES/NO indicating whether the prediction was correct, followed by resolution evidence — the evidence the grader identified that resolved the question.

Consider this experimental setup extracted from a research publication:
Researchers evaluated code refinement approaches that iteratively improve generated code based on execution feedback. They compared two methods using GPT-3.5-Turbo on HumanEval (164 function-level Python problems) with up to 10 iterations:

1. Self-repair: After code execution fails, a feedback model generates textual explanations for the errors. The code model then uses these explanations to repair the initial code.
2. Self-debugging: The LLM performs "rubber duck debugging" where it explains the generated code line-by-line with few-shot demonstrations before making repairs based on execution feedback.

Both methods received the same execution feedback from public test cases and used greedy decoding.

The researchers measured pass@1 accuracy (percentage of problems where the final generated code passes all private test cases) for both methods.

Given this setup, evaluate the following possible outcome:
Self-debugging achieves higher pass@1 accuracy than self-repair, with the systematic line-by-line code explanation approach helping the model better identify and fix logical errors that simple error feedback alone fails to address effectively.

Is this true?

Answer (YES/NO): YES